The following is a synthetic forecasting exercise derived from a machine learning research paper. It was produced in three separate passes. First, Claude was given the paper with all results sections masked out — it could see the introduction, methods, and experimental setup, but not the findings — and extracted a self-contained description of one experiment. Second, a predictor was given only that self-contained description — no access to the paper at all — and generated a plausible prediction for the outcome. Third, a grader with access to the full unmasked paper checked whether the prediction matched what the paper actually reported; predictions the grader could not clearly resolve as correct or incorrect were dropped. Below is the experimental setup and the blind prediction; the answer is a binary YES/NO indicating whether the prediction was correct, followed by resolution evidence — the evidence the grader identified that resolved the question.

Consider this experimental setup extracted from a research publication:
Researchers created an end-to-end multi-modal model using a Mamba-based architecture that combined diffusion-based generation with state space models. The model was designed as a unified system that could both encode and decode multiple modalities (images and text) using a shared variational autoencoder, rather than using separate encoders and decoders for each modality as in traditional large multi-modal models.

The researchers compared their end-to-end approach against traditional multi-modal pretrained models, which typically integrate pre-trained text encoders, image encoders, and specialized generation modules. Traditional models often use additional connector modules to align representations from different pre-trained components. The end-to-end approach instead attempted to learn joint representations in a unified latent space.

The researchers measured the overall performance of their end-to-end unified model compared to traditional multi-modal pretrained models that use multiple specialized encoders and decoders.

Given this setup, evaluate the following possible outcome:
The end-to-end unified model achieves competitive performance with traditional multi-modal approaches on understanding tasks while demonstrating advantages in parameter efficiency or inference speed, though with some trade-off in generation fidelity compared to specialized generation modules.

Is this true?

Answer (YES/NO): NO